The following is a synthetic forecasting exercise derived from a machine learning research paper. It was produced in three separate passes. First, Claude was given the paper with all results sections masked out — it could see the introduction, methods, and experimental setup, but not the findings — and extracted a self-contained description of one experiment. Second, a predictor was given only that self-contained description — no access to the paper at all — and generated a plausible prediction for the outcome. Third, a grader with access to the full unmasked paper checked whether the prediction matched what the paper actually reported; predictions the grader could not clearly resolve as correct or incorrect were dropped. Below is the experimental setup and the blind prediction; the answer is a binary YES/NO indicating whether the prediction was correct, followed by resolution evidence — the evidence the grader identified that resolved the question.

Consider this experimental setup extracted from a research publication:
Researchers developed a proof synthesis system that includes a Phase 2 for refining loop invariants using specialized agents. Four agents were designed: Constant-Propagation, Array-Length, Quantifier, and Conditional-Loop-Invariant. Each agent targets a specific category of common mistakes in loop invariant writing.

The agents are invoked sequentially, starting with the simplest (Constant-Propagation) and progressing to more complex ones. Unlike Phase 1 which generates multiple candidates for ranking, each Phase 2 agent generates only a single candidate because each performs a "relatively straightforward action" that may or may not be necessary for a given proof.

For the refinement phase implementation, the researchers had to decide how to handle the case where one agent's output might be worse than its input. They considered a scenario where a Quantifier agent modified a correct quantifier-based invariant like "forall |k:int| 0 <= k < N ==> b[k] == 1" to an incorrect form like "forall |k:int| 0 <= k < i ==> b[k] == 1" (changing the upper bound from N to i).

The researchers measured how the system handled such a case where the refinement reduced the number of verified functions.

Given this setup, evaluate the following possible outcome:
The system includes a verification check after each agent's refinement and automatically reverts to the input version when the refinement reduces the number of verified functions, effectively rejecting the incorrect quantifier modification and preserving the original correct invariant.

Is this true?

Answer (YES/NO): YES